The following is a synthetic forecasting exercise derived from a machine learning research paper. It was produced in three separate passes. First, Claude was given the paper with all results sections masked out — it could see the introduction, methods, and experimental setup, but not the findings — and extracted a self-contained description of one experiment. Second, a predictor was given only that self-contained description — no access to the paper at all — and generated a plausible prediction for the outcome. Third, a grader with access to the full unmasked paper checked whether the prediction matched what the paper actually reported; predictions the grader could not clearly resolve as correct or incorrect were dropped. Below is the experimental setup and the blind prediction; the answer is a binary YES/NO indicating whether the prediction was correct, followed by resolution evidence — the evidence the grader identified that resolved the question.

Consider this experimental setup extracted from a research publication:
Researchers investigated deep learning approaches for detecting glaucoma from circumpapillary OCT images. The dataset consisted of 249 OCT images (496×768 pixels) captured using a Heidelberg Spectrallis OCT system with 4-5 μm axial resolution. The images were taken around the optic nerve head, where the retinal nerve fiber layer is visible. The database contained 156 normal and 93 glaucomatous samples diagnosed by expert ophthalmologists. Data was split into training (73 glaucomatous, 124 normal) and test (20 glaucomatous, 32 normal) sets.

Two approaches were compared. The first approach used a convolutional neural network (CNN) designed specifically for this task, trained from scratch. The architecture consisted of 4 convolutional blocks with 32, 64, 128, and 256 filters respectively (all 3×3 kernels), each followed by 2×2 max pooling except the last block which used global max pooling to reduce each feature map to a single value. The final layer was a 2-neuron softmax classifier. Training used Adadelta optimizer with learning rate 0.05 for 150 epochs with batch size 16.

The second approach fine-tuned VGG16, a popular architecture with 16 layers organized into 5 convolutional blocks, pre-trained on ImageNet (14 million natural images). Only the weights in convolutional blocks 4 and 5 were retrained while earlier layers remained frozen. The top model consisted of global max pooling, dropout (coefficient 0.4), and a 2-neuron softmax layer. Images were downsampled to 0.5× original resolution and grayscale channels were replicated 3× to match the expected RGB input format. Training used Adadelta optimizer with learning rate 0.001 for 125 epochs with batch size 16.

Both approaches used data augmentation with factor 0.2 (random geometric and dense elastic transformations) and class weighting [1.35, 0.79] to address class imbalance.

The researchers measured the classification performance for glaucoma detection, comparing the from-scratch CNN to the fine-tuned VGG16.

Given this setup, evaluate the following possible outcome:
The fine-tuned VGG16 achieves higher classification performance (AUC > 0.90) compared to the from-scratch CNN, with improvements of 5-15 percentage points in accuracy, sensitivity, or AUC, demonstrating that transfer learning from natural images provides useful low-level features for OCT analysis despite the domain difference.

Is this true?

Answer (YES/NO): YES